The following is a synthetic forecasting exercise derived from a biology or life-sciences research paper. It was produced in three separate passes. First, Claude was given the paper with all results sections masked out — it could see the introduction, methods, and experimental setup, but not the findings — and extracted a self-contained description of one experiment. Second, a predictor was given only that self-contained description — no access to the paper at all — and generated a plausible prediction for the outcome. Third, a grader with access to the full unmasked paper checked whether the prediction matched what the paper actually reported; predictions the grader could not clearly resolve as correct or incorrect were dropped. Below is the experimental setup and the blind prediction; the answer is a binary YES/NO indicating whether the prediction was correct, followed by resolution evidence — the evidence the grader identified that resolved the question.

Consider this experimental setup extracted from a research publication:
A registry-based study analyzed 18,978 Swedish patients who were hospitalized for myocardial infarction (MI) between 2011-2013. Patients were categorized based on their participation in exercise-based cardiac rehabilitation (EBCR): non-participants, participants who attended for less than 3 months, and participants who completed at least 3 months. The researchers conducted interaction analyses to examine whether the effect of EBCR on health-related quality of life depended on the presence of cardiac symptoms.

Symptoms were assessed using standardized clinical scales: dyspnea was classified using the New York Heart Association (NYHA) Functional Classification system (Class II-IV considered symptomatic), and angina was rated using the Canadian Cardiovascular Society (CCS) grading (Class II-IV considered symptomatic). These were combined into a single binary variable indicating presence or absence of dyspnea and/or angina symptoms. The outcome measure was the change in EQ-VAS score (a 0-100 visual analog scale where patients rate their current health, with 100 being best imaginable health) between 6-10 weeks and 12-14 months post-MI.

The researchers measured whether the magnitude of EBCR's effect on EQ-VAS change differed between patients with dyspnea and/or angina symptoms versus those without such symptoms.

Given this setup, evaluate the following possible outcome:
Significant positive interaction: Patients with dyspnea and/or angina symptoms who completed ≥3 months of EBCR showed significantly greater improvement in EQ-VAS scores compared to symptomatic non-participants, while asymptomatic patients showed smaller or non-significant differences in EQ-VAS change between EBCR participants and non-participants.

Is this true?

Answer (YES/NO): YES